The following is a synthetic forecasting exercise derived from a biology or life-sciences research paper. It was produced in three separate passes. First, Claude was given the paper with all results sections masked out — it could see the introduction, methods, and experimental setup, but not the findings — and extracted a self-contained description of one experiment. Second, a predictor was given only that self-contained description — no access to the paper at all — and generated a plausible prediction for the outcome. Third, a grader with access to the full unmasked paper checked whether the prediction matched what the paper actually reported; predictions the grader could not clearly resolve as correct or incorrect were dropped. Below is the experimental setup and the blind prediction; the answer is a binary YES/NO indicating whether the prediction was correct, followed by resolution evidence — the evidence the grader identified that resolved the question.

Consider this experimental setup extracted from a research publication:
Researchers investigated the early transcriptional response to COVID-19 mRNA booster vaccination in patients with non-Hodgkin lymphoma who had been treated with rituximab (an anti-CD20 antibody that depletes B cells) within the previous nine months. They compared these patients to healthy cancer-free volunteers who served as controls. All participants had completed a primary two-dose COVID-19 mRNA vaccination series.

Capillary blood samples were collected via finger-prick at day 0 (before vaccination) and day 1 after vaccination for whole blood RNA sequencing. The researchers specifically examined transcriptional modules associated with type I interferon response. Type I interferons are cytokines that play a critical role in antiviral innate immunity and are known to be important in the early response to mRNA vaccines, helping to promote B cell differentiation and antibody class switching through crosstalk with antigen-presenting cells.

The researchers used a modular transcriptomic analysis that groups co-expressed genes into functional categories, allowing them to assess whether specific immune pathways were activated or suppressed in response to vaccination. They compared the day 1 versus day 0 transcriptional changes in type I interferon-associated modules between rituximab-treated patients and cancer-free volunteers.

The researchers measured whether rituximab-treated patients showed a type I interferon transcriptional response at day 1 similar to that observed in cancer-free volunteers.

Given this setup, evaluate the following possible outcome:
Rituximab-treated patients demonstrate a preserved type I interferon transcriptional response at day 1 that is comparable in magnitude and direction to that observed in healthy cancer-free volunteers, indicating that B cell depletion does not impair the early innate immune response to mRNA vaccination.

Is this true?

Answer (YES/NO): NO